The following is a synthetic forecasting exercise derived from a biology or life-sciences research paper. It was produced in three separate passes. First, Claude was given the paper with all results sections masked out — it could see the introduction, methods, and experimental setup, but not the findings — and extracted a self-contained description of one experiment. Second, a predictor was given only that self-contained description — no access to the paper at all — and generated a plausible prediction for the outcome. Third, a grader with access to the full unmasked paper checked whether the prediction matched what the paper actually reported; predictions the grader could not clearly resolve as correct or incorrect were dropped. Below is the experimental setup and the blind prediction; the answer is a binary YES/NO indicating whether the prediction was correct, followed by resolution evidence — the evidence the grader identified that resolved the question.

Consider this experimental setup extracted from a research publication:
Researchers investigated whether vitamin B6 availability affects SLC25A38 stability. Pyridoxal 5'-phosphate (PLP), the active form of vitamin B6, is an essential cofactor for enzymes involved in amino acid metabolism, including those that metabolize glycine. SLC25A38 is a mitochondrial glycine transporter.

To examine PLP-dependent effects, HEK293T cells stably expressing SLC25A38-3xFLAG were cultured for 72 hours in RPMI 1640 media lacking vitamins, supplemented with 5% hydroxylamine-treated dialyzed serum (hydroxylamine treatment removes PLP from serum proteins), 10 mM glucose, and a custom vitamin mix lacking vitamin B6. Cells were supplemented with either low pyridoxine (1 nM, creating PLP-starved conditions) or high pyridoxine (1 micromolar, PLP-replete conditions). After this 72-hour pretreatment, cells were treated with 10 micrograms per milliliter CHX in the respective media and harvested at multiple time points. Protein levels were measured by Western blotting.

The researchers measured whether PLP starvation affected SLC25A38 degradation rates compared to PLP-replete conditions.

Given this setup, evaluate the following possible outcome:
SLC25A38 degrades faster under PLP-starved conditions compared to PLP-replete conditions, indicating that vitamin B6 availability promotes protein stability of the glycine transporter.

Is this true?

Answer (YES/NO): NO